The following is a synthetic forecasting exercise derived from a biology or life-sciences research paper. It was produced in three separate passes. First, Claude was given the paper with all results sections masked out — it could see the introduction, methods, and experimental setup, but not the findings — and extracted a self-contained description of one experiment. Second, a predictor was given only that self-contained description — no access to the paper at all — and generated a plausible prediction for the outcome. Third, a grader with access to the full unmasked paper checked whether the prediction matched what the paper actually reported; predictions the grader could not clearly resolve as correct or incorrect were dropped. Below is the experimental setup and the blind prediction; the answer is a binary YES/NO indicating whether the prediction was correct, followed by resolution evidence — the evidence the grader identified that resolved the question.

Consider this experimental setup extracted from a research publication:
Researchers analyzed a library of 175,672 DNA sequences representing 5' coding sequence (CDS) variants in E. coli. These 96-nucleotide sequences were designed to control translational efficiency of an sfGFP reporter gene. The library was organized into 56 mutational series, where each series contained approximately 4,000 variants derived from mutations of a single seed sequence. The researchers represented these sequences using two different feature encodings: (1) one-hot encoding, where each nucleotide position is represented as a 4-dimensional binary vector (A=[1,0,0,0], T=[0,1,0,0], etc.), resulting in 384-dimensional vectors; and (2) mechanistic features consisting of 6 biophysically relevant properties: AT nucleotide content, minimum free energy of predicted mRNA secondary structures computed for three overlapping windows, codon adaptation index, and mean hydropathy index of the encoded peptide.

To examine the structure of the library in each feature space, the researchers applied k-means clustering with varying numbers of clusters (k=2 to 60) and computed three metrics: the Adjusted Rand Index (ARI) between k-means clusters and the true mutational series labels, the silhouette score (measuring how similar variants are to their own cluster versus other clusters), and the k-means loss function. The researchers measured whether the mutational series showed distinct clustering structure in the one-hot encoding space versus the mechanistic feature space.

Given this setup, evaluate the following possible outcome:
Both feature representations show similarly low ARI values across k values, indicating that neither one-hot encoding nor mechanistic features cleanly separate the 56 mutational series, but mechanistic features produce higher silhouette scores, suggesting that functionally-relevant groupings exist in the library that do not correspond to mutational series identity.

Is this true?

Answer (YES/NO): NO